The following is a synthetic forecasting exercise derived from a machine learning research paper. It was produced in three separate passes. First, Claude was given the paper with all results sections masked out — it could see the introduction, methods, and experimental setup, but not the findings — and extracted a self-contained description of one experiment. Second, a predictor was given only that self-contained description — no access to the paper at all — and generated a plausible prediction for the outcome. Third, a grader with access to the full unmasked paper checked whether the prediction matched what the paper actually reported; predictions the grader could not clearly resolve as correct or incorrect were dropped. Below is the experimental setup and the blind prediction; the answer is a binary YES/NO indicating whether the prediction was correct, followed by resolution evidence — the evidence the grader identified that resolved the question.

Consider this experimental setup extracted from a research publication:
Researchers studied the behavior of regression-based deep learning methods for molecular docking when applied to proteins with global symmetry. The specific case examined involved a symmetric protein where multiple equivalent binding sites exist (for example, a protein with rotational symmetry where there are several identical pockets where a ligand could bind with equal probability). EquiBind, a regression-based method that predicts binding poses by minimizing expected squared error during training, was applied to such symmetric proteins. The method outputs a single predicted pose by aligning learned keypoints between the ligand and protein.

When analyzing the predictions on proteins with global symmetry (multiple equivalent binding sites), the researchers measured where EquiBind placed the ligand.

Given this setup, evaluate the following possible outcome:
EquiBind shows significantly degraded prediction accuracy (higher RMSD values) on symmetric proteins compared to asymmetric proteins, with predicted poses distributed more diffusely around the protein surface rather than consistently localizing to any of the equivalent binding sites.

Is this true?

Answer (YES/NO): NO